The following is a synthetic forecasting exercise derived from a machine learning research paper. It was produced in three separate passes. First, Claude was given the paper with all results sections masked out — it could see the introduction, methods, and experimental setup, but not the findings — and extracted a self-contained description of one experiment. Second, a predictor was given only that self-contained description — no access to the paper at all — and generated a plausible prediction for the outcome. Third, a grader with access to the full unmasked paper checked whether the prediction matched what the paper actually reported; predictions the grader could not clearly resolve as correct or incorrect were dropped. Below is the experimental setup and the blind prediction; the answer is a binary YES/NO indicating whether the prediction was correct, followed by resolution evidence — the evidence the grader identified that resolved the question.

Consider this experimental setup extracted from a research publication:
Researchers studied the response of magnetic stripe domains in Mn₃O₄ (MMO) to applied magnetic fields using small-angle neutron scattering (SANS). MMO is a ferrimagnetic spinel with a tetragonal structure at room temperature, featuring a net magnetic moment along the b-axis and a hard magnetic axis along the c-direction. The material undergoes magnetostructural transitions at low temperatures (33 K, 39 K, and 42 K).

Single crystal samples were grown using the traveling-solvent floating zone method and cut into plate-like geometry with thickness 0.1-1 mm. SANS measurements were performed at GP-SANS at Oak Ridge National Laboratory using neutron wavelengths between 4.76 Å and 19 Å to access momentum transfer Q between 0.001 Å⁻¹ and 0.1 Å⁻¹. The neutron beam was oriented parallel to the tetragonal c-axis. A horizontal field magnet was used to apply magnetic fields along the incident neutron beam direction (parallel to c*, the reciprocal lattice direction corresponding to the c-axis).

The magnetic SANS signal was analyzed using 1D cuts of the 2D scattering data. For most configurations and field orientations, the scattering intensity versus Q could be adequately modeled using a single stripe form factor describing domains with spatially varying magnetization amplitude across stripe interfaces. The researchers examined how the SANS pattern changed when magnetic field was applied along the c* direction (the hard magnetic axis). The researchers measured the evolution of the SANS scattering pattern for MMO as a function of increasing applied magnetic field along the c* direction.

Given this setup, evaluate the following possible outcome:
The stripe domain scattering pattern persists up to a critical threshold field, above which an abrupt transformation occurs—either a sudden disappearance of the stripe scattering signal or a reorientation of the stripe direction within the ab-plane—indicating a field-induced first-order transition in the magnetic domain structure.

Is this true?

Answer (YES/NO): NO